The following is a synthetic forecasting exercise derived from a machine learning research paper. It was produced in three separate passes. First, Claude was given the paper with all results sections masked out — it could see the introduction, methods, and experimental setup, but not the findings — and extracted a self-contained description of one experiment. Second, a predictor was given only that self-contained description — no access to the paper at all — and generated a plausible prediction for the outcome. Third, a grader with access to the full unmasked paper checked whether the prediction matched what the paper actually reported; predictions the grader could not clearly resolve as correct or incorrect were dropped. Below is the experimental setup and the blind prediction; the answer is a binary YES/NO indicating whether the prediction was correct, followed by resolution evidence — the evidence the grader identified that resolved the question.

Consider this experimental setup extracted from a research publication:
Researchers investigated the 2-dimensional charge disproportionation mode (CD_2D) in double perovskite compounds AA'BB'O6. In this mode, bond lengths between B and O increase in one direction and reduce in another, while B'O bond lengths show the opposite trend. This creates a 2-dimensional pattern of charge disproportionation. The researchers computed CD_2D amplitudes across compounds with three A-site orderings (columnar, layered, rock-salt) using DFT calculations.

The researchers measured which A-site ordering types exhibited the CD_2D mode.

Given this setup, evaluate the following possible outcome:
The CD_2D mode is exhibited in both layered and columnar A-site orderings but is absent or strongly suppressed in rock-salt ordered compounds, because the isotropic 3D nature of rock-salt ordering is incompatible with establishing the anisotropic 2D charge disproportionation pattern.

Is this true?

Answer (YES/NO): YES